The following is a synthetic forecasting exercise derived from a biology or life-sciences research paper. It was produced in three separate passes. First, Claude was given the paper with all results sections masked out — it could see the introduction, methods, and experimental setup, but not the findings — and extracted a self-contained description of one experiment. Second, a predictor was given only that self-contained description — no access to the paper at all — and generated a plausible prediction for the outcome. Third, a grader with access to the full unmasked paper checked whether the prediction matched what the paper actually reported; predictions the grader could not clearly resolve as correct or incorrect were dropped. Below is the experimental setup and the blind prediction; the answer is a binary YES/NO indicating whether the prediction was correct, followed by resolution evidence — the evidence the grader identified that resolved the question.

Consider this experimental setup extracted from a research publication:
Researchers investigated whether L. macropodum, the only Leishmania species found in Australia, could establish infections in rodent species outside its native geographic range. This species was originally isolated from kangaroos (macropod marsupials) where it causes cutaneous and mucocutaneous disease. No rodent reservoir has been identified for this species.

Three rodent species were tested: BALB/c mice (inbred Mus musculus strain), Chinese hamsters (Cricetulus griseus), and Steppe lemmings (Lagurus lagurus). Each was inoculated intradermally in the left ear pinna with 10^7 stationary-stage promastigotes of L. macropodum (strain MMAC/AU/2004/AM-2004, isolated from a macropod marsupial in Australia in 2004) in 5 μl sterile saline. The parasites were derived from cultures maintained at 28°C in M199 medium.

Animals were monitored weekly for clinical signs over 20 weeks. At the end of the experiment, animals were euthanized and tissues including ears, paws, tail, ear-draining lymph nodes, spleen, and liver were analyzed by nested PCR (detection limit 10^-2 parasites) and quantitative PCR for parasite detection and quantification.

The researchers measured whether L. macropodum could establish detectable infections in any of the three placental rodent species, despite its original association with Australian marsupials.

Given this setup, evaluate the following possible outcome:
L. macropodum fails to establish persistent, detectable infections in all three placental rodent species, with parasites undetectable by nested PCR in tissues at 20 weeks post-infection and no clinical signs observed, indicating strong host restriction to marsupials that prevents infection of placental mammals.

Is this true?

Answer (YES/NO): NO